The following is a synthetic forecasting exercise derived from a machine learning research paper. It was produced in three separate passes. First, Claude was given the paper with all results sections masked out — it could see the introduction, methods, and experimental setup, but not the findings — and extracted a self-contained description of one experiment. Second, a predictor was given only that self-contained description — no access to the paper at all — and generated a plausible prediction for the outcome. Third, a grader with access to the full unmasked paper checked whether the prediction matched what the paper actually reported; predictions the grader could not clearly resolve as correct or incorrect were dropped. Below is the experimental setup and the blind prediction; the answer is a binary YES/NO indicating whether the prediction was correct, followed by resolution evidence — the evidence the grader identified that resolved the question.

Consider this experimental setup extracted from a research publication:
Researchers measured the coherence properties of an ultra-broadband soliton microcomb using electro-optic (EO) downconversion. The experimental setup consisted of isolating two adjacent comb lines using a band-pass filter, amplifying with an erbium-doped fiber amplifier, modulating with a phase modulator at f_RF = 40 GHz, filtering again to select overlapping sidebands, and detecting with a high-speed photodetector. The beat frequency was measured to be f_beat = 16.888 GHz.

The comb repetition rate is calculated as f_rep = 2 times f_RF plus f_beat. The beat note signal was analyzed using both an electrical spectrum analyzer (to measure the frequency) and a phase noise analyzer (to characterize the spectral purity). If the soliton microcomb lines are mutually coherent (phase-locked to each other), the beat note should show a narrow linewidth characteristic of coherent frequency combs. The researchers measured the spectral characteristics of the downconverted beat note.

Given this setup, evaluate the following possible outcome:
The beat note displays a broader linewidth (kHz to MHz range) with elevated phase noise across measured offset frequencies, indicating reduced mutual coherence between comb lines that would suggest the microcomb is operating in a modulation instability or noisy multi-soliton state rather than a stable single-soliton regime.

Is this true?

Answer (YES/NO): NO